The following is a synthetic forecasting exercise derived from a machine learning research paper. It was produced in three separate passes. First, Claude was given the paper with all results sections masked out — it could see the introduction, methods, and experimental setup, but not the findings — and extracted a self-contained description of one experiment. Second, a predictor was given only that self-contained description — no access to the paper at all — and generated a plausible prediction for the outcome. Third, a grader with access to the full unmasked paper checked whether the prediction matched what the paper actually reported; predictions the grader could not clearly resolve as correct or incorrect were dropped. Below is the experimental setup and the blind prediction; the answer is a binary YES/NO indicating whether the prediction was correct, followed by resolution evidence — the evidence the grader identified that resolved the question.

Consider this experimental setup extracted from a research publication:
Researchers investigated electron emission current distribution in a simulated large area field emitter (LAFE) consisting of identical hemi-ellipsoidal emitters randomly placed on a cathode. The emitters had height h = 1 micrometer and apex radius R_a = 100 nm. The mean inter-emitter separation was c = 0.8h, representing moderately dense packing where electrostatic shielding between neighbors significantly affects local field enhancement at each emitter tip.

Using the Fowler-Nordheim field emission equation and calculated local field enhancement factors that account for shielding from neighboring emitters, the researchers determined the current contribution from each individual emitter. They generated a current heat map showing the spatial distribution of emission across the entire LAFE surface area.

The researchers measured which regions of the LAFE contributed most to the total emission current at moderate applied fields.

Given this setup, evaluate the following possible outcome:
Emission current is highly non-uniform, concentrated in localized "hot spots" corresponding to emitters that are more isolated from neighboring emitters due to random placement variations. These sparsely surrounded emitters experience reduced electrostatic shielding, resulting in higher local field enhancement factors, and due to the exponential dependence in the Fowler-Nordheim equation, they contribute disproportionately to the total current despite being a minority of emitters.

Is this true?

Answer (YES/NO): NO